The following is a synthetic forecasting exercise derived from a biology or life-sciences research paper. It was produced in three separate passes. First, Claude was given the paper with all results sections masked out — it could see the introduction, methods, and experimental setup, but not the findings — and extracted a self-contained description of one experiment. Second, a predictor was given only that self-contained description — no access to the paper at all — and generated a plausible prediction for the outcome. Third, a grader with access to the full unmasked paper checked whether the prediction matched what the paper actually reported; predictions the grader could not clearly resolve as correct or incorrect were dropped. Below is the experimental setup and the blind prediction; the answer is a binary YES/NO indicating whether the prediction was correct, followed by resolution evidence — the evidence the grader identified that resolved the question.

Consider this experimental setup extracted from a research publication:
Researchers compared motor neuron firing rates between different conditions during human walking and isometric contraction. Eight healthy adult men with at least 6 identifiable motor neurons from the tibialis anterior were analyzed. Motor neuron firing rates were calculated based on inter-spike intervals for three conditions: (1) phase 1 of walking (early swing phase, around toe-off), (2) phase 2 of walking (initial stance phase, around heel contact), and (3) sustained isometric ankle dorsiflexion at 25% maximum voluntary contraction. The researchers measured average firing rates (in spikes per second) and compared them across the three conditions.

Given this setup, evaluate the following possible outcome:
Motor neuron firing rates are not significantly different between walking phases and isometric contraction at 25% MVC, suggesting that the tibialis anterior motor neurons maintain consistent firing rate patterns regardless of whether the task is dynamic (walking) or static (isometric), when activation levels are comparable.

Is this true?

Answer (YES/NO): YES